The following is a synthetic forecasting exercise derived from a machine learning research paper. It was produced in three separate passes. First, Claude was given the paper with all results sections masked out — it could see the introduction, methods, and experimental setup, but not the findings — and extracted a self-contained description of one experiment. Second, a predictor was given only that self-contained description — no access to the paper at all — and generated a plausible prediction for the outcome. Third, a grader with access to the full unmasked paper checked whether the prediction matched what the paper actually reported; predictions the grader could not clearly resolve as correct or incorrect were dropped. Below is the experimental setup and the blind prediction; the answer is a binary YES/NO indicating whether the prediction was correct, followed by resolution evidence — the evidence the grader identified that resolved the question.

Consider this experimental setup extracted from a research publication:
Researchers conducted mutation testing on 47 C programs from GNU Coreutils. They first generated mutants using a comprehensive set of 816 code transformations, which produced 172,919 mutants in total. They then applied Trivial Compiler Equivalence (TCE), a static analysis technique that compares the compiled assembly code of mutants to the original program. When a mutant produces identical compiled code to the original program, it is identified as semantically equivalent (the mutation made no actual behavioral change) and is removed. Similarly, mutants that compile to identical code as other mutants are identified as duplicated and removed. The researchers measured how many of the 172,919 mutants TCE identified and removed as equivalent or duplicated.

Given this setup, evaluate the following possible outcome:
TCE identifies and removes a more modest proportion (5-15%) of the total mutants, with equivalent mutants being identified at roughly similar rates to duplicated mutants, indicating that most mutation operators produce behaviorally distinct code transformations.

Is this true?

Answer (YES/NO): NO